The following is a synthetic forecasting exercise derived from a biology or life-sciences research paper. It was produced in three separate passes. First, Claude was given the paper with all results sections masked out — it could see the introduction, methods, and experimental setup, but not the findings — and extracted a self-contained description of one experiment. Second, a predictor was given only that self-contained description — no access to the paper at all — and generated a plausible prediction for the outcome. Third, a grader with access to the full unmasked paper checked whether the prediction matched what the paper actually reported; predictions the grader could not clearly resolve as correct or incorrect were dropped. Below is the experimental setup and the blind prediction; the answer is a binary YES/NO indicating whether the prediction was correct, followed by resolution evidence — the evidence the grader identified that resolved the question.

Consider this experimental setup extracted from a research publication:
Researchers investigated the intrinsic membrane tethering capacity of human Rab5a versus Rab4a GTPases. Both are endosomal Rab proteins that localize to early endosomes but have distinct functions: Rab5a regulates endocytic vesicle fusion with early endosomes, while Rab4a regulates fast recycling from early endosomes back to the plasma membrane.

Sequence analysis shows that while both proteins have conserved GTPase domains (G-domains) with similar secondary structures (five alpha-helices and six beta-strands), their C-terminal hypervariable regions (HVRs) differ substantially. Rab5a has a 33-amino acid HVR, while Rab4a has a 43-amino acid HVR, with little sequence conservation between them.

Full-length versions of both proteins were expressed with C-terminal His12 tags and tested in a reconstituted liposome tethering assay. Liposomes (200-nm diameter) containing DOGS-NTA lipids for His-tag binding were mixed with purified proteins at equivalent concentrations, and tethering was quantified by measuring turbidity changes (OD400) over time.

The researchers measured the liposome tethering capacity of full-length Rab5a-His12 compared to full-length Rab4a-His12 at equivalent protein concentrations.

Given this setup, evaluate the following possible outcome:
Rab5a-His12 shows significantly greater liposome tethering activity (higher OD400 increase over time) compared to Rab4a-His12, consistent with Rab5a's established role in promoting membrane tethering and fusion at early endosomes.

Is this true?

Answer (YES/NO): YES